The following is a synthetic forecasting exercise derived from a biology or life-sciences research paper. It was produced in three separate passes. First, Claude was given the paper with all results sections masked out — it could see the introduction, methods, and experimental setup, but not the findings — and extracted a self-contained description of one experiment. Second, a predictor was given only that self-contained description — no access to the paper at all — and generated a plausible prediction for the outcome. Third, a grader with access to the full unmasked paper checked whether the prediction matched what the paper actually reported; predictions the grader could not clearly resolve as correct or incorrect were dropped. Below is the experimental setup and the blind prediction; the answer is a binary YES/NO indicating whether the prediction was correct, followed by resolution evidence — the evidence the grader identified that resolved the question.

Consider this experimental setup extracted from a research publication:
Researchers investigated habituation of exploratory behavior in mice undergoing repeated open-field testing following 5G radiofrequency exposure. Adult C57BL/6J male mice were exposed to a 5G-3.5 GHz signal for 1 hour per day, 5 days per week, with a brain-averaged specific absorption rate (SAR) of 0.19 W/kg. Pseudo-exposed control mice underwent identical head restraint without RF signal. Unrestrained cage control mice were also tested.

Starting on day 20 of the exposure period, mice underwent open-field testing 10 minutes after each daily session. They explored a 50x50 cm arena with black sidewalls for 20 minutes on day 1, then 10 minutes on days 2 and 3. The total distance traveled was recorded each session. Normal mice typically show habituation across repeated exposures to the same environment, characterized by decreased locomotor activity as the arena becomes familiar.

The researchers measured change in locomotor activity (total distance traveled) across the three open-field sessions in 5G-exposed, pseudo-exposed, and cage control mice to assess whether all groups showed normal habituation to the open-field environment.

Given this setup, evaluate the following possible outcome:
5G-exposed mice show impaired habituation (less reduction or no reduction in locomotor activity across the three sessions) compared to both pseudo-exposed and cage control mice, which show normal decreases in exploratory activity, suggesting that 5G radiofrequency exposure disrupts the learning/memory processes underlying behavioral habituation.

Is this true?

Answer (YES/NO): NO